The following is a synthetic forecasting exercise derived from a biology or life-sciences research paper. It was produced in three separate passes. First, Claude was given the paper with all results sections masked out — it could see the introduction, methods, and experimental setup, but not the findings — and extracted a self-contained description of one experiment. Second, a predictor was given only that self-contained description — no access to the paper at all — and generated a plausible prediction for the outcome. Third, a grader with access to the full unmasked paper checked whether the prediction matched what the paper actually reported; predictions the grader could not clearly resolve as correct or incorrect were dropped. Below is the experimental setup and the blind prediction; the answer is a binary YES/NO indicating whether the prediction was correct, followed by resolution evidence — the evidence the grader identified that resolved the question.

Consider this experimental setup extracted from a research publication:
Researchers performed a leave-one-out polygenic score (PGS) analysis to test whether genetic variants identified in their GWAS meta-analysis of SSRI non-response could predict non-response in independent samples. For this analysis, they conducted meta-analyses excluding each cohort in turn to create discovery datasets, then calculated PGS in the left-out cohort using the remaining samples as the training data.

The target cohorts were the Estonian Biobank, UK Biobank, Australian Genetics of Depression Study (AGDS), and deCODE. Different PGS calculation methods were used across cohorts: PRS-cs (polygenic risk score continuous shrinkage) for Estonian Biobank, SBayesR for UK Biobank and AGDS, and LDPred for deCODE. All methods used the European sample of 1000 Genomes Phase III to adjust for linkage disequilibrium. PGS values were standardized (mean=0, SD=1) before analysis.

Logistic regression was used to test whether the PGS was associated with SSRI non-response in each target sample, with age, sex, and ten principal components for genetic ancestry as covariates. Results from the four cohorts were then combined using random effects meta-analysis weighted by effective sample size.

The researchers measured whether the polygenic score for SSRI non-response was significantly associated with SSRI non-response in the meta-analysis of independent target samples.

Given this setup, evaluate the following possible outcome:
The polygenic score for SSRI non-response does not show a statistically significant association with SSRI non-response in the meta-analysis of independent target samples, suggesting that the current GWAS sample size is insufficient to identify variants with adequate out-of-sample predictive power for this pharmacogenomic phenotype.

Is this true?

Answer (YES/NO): NO